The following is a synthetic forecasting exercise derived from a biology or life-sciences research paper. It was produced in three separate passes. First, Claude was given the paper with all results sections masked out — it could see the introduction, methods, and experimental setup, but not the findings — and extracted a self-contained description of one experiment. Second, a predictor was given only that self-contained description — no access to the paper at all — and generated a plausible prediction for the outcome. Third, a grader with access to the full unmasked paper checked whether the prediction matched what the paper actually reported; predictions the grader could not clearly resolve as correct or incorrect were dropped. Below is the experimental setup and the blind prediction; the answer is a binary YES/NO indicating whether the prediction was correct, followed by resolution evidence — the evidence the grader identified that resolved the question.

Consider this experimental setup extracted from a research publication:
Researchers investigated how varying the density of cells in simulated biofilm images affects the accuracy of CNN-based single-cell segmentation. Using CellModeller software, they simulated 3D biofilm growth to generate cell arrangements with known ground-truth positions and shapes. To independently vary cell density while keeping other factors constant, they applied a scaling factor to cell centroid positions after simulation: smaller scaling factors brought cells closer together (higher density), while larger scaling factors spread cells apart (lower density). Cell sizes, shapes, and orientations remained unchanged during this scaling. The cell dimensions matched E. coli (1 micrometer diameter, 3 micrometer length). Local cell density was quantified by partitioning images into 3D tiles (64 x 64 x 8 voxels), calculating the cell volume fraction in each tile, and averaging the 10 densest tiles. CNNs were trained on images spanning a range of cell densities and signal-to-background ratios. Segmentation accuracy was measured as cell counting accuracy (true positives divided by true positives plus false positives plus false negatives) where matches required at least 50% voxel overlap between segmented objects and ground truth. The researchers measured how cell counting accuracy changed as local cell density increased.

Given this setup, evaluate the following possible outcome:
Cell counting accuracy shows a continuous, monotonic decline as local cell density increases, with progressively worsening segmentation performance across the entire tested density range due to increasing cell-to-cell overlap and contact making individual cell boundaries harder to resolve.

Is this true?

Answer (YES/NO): NO